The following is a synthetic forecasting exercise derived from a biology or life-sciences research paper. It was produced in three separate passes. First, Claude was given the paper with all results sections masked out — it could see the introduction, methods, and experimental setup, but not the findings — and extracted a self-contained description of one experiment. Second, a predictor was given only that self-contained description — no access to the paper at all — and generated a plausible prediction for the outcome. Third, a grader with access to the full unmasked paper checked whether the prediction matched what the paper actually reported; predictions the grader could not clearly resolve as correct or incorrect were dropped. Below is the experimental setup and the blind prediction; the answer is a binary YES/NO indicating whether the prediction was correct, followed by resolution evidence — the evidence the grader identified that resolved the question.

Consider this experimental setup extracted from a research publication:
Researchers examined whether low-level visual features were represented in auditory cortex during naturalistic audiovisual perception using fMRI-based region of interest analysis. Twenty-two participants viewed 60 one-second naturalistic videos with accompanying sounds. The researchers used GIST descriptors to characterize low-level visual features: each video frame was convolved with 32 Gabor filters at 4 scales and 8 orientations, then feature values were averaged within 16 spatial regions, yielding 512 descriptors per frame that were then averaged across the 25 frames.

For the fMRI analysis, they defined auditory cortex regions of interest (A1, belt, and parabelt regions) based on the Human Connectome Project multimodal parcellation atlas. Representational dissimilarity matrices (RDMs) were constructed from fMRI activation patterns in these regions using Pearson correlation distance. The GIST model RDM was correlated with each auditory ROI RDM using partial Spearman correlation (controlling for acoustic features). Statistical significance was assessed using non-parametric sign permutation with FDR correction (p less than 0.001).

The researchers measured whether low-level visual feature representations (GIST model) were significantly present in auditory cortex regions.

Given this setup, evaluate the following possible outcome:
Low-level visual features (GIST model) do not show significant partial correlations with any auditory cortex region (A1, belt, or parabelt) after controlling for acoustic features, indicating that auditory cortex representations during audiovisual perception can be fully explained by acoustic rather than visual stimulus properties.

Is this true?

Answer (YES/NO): YES